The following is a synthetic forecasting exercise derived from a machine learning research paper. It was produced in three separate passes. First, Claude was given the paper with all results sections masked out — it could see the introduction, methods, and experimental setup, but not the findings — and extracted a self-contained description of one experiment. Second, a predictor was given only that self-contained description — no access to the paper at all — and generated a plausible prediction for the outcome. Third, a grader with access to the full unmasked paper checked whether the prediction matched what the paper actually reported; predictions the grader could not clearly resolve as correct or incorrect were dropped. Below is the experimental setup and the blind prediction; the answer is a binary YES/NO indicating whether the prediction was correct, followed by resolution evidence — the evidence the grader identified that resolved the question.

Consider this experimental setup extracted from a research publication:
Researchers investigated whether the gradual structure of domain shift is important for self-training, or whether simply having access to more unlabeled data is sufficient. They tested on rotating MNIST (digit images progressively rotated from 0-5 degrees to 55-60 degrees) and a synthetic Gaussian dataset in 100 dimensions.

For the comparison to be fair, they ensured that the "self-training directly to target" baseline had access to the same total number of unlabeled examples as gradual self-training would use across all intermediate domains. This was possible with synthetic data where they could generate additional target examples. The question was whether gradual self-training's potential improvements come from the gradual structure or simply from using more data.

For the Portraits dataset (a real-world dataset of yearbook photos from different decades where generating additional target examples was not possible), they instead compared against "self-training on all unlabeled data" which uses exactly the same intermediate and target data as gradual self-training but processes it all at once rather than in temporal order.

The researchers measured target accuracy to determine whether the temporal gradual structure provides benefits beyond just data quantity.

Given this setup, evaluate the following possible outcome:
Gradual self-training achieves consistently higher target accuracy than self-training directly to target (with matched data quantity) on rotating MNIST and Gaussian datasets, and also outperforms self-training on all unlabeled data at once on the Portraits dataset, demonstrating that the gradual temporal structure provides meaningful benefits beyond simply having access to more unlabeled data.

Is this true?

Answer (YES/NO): YES